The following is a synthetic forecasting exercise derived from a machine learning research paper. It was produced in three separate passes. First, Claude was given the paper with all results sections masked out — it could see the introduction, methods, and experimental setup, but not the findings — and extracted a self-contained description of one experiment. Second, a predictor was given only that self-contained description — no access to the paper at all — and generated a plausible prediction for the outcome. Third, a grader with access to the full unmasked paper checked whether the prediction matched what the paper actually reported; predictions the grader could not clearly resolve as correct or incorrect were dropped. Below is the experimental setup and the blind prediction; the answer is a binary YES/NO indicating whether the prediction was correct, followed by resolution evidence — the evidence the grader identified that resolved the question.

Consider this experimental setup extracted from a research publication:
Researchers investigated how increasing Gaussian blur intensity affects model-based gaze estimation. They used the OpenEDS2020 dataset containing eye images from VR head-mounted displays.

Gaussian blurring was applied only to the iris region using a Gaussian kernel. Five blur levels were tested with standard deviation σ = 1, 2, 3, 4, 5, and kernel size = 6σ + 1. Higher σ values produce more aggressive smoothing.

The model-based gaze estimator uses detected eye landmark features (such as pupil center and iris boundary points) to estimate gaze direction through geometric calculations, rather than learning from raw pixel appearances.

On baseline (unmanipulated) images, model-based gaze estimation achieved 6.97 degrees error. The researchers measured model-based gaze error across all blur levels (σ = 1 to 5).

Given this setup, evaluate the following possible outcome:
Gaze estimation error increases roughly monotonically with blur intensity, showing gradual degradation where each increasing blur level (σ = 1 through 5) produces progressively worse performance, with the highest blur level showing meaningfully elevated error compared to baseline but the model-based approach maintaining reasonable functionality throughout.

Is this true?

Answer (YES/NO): NO